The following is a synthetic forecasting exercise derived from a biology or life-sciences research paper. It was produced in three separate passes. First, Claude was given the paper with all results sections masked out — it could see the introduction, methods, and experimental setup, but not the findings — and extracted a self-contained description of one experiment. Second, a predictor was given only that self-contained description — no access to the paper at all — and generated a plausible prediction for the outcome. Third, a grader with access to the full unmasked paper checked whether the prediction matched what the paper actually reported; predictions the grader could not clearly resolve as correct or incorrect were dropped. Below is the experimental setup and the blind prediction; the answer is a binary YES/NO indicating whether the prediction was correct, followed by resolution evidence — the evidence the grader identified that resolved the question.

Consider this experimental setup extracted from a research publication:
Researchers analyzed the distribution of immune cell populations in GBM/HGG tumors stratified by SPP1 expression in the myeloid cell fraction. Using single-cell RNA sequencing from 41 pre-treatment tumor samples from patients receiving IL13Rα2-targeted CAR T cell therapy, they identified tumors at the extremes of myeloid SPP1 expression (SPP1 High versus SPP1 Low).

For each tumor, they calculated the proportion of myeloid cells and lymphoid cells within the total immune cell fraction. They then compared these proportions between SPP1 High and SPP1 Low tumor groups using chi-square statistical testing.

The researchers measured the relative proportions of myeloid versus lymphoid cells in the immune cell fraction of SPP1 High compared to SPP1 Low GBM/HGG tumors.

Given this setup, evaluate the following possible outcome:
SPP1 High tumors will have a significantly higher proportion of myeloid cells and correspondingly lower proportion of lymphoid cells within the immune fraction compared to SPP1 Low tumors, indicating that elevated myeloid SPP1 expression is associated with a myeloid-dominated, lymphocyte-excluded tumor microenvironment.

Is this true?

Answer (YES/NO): YES